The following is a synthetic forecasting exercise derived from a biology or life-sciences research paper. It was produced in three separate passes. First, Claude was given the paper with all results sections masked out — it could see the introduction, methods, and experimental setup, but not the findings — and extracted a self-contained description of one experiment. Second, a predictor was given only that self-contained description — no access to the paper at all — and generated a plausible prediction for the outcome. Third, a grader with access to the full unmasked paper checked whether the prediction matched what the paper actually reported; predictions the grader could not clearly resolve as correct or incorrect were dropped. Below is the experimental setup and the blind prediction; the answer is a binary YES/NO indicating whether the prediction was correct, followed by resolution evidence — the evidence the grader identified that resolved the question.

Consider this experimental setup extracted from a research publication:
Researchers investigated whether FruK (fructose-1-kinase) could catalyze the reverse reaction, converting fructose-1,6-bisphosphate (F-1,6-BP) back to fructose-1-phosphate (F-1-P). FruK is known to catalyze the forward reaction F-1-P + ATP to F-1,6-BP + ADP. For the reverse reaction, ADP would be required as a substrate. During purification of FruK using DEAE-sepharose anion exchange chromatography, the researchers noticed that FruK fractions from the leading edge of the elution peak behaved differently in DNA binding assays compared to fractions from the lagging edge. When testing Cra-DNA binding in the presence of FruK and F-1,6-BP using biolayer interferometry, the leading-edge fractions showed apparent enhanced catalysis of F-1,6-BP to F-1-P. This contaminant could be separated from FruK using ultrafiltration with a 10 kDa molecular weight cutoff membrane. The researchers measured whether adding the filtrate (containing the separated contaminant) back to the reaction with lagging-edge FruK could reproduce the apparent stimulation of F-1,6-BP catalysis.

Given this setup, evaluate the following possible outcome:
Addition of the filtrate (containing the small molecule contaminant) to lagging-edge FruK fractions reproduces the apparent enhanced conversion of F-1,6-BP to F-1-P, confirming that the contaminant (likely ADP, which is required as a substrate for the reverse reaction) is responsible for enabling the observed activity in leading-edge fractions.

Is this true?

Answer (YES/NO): YES